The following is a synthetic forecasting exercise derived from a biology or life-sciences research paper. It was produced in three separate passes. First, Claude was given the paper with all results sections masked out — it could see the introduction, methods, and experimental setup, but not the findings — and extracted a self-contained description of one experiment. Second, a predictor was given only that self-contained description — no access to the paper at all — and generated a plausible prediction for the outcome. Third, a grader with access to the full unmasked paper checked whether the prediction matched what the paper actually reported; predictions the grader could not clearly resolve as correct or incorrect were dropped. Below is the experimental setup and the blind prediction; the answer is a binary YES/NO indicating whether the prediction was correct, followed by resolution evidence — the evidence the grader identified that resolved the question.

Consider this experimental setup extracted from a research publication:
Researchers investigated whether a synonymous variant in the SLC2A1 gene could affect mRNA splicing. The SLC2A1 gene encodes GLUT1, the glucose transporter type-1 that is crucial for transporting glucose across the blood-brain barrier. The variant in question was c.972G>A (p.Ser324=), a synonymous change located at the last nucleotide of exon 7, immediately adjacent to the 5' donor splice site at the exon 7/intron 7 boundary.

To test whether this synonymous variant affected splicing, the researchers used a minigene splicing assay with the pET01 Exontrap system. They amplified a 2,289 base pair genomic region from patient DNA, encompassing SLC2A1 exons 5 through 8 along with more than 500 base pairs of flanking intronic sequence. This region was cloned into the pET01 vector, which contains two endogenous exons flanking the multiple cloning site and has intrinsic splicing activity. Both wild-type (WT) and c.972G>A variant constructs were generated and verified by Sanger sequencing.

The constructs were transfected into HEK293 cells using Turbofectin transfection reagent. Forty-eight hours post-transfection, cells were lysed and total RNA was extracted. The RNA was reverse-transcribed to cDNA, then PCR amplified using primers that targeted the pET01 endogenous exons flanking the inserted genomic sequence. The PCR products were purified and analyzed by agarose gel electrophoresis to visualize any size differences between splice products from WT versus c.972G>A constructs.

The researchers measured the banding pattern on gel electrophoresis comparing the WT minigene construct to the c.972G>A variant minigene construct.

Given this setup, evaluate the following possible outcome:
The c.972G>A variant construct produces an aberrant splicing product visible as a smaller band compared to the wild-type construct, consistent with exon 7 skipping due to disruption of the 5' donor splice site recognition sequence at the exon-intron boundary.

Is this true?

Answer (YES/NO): NO